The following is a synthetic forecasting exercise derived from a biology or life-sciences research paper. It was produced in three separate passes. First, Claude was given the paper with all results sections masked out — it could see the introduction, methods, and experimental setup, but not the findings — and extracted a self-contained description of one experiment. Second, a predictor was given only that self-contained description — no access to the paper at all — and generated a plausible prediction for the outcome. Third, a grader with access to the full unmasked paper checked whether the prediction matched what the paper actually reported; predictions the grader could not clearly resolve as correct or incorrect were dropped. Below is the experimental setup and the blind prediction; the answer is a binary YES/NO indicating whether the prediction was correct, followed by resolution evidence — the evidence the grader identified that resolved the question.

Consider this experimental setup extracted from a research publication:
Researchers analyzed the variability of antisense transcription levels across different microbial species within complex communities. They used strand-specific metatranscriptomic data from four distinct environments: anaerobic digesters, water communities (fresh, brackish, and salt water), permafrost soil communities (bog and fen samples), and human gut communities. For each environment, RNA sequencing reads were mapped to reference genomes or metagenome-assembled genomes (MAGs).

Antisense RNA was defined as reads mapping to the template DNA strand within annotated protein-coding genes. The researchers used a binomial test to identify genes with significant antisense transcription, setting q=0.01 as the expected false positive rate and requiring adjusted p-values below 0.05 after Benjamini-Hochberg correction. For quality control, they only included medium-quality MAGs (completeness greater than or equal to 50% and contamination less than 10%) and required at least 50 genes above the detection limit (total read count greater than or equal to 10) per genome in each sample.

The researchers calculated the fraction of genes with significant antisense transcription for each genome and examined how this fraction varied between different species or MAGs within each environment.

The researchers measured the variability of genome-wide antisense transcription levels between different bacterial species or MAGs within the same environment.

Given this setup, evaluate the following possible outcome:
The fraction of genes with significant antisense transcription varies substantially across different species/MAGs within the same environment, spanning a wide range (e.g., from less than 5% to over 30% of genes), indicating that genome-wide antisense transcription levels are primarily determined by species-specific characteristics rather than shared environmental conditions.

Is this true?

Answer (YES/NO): YES